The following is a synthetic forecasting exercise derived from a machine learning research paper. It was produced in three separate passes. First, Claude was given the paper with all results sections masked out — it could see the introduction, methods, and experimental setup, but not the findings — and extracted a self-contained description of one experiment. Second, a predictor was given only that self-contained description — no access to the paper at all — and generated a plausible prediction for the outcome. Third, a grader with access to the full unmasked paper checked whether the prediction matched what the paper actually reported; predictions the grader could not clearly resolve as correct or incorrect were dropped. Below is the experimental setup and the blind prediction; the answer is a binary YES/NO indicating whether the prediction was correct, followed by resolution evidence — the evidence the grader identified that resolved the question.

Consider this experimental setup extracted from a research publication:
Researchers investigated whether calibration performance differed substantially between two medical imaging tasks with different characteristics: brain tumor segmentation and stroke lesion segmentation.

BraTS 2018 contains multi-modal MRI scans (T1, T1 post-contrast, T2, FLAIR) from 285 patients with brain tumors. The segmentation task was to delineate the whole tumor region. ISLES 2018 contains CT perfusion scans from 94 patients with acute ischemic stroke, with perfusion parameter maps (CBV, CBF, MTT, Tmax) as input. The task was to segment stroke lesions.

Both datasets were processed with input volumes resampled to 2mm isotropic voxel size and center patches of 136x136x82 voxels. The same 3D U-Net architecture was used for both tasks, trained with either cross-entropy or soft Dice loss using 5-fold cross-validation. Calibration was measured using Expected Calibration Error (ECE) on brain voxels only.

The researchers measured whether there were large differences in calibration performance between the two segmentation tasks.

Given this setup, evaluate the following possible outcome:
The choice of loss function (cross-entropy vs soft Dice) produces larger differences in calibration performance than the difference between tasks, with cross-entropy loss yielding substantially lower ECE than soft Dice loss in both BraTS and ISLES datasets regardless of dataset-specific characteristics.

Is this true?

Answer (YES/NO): NO